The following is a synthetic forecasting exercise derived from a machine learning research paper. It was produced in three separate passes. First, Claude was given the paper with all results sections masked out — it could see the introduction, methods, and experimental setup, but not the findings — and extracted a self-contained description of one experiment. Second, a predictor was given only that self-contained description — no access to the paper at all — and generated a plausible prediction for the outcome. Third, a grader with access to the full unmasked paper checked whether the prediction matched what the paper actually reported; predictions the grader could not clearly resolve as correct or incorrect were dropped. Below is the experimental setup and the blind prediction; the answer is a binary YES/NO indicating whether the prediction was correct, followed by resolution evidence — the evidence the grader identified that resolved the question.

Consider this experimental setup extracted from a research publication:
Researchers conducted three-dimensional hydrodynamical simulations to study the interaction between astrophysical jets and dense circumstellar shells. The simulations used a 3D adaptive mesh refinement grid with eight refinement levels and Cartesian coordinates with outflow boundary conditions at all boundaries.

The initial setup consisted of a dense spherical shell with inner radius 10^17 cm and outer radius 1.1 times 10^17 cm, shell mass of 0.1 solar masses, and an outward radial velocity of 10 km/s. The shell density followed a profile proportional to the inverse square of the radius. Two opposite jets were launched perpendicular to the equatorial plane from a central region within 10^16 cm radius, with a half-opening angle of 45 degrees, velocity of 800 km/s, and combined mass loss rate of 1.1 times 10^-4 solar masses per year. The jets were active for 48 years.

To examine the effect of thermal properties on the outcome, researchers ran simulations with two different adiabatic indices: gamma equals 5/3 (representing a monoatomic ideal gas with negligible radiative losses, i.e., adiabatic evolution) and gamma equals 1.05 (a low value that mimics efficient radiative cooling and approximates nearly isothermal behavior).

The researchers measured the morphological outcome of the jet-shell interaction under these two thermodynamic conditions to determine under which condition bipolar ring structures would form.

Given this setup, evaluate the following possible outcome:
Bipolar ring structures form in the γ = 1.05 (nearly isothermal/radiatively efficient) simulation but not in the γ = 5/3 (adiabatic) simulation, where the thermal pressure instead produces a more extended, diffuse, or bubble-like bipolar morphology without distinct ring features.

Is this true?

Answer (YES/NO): NO